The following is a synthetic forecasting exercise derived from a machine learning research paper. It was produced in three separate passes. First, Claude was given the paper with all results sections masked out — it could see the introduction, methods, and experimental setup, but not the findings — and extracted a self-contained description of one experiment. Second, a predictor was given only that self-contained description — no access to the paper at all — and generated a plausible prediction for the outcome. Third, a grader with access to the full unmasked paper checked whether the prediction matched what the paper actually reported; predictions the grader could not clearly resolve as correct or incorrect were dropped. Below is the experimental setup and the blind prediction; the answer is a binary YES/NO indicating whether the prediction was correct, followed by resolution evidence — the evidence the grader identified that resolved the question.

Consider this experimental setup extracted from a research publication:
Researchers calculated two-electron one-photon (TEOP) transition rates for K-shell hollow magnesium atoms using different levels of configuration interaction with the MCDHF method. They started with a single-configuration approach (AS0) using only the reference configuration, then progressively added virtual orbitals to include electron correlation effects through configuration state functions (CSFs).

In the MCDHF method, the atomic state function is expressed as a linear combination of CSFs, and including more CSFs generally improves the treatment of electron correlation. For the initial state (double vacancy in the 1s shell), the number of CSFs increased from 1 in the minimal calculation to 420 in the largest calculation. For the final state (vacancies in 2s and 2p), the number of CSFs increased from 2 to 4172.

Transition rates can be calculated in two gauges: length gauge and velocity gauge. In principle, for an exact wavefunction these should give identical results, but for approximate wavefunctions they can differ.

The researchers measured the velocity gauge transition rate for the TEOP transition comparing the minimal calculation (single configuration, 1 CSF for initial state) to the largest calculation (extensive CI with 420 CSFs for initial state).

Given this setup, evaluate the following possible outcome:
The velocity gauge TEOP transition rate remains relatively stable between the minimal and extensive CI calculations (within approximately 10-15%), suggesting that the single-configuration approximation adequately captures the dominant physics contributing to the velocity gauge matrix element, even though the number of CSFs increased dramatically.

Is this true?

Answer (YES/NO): NO